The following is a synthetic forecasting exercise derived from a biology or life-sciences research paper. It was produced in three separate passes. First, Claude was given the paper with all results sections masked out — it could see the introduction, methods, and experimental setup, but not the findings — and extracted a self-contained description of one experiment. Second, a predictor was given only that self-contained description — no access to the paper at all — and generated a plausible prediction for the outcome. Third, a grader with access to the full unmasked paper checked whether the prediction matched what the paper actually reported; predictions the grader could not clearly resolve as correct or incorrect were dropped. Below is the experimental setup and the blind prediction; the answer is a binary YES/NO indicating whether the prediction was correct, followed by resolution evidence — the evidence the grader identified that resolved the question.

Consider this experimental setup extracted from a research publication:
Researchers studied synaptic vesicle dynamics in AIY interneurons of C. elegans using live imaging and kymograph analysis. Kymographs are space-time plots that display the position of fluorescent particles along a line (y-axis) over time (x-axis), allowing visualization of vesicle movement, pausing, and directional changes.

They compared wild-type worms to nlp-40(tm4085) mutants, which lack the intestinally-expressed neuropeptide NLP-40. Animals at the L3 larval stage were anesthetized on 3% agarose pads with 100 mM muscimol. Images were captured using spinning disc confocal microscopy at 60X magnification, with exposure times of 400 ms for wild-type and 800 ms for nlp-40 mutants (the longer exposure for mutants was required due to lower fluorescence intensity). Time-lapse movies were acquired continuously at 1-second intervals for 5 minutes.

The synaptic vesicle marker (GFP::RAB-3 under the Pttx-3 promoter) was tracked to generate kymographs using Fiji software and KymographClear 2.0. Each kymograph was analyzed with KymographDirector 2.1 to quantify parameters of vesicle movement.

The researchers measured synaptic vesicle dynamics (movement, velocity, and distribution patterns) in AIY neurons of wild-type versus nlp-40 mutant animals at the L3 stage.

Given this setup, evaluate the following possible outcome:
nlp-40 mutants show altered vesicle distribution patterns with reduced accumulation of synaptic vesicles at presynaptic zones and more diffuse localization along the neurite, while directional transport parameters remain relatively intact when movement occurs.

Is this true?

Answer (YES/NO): NO